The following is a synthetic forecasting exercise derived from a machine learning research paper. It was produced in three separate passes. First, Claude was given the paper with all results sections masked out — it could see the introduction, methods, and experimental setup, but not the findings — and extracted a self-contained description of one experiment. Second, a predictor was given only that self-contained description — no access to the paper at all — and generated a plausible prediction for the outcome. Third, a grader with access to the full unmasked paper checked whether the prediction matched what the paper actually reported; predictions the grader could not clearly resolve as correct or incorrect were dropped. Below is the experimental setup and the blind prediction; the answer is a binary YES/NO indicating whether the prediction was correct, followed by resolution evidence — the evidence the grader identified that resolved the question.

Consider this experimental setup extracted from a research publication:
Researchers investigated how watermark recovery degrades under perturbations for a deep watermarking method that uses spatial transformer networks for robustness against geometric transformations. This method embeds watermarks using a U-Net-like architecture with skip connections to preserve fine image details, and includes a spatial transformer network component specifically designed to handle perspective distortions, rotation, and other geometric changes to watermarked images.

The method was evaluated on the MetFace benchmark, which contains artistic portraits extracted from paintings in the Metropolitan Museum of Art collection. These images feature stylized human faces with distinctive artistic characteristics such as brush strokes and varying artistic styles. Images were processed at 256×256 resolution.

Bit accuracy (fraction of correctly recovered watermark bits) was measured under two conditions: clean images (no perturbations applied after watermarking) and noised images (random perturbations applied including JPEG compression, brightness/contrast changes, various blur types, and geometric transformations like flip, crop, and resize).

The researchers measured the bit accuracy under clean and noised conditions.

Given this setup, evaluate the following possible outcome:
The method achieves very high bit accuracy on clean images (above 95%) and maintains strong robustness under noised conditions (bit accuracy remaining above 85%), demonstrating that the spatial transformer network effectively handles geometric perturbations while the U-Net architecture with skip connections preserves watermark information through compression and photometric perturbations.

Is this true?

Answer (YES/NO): NO